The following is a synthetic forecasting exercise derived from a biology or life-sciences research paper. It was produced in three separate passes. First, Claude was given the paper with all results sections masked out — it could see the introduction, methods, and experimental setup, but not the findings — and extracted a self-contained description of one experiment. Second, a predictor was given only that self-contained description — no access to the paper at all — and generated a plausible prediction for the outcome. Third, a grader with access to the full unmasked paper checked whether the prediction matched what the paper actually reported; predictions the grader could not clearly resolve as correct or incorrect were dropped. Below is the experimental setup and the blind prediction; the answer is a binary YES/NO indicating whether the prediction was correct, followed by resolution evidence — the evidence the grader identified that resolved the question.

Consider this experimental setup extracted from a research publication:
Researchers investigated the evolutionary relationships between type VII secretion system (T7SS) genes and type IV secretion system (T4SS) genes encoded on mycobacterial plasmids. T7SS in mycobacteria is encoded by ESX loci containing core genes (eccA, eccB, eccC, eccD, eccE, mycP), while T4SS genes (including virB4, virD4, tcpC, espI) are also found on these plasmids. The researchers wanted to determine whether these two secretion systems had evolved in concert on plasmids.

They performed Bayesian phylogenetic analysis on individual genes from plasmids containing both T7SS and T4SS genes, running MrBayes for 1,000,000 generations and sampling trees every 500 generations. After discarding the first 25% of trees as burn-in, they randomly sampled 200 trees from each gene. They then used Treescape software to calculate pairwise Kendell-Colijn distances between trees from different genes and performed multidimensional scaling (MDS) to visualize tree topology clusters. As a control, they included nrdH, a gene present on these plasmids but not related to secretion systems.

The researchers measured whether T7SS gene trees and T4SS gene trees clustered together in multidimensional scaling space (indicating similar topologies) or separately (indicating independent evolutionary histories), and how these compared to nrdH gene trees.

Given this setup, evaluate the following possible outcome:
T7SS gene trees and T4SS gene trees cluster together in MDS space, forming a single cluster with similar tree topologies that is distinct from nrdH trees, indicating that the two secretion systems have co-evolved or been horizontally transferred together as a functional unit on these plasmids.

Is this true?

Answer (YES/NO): YES